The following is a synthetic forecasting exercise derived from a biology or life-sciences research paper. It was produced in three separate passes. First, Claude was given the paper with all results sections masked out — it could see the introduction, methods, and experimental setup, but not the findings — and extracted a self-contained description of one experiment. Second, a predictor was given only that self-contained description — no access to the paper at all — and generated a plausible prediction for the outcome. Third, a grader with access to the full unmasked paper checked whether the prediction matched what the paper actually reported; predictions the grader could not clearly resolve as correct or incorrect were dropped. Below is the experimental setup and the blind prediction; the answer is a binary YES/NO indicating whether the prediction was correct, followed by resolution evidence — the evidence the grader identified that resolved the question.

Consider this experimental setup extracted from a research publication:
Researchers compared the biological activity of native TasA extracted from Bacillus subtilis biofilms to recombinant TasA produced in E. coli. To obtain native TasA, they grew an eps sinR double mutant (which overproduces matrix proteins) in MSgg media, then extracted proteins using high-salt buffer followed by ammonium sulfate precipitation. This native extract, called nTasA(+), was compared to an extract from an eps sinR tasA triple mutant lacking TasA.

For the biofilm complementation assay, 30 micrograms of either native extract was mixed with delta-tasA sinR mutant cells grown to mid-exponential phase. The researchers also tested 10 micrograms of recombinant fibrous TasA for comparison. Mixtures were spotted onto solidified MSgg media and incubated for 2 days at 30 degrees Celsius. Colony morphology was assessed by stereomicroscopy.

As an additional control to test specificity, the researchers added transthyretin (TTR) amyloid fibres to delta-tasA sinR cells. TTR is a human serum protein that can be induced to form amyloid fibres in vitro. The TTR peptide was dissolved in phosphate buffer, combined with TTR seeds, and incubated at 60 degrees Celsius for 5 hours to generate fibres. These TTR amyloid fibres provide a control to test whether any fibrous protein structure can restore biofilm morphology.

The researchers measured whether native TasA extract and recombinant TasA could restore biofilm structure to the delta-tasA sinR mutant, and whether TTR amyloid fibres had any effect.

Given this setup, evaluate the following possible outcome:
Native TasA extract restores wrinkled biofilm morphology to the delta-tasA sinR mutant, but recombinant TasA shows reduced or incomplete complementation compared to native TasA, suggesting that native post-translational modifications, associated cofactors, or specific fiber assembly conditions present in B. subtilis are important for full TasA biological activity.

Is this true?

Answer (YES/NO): NO